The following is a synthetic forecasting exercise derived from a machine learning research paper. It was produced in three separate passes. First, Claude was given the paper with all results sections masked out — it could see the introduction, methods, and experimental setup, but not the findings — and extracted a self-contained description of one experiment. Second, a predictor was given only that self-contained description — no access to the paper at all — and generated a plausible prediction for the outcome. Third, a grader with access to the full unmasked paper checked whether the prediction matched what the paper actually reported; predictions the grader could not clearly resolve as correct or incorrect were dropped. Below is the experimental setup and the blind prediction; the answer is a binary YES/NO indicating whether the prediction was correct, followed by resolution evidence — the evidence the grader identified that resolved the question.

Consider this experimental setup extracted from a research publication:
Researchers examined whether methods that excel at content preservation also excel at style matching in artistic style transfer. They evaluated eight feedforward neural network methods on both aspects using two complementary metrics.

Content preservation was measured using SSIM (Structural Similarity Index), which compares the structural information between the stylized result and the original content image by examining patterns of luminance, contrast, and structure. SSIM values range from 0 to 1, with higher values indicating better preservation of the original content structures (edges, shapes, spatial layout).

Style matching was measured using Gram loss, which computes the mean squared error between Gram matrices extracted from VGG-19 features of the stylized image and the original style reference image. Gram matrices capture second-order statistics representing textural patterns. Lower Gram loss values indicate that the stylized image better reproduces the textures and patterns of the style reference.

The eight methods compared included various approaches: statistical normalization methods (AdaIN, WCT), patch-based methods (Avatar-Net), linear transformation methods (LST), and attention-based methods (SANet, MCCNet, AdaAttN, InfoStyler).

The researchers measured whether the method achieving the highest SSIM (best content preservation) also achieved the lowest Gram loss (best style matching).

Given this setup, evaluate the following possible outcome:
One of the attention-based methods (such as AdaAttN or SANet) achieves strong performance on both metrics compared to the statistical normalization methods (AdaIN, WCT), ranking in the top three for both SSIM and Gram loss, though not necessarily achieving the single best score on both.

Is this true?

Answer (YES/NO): YES